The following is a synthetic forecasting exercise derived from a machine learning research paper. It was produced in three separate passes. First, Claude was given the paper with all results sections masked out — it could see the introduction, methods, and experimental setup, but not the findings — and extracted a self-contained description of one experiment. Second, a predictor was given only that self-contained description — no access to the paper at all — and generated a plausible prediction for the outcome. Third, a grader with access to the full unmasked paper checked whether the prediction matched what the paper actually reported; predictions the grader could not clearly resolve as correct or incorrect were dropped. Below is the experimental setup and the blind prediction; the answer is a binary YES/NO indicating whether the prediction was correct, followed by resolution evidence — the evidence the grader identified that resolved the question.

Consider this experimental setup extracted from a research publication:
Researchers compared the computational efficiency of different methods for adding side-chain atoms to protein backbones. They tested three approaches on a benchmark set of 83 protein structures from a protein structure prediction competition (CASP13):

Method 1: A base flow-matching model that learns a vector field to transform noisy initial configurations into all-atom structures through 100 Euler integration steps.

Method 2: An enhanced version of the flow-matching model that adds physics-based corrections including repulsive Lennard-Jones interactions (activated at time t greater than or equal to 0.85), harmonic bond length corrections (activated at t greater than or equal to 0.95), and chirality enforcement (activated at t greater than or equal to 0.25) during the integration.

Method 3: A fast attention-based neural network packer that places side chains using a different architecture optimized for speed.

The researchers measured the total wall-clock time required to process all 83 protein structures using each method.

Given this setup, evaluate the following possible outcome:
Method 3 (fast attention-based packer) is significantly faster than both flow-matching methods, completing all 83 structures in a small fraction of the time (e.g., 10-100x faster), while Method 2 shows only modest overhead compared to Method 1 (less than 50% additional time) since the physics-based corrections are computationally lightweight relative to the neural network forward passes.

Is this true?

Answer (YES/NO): NO